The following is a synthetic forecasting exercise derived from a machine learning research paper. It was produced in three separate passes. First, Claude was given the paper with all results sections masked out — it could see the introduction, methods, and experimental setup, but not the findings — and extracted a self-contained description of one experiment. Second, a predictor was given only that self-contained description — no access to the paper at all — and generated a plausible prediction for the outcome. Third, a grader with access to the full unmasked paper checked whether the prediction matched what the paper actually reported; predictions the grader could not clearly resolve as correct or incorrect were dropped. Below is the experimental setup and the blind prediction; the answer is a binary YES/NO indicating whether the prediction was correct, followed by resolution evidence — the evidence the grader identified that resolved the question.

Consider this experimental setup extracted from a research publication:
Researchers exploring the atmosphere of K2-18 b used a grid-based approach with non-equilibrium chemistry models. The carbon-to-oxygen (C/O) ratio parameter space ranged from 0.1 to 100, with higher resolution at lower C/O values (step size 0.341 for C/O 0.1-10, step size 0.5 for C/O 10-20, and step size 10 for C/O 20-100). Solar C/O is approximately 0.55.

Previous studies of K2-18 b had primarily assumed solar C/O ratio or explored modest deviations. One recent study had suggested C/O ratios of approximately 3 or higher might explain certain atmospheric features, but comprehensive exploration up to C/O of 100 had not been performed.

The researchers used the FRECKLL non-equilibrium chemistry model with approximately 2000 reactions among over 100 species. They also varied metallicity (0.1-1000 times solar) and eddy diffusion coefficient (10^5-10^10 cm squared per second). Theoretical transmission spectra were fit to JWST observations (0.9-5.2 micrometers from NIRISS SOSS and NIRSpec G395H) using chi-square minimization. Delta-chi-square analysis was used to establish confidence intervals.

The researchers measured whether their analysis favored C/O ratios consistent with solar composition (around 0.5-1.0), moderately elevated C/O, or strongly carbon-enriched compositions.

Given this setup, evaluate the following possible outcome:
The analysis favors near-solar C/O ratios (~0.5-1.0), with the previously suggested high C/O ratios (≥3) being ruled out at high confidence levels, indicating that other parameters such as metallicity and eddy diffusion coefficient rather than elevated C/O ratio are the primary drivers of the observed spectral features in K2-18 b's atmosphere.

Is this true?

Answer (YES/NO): NO